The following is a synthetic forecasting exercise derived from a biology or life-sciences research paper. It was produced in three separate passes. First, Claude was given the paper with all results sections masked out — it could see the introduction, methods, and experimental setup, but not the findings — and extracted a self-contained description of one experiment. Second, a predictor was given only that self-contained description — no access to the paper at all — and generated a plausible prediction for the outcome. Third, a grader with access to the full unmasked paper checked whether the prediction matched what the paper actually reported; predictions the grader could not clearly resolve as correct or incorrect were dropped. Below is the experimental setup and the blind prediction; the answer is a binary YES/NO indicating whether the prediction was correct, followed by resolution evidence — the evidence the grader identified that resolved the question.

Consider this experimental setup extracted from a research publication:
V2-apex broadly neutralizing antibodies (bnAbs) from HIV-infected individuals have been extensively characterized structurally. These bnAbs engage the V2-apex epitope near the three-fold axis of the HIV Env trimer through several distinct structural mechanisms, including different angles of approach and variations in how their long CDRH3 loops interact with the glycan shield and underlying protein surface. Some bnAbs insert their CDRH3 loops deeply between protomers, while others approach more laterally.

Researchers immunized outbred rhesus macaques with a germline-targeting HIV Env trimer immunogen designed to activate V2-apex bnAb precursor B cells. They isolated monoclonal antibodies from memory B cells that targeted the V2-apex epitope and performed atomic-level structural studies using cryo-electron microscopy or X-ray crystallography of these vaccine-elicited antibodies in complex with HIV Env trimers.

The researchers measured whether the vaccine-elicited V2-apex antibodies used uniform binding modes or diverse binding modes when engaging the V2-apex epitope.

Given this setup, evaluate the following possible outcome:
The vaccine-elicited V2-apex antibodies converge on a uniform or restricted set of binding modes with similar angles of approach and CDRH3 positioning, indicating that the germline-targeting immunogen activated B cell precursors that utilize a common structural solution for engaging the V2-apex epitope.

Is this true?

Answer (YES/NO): NO